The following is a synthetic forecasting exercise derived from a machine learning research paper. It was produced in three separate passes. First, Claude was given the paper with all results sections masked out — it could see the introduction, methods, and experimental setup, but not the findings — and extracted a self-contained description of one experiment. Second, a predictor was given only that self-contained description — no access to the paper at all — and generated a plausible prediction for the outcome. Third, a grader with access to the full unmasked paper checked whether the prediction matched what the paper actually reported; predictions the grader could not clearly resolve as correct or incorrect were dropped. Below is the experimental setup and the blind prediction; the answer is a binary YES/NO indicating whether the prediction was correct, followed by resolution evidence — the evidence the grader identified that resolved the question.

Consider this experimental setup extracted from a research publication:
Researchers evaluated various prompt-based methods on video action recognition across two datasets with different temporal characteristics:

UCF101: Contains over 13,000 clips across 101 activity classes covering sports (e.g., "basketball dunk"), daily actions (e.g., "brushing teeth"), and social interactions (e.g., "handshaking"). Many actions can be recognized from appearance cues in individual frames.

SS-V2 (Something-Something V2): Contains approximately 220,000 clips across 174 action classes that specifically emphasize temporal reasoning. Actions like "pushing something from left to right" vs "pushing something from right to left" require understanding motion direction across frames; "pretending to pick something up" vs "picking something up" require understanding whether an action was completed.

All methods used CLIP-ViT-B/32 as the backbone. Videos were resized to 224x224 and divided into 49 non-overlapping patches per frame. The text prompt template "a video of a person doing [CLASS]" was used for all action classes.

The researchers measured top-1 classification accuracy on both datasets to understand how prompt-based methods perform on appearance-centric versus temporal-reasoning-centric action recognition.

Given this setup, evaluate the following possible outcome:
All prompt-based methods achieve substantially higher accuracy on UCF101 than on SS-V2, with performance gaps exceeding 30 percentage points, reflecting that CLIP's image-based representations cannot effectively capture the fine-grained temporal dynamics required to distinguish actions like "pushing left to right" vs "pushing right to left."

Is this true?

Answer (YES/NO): YES